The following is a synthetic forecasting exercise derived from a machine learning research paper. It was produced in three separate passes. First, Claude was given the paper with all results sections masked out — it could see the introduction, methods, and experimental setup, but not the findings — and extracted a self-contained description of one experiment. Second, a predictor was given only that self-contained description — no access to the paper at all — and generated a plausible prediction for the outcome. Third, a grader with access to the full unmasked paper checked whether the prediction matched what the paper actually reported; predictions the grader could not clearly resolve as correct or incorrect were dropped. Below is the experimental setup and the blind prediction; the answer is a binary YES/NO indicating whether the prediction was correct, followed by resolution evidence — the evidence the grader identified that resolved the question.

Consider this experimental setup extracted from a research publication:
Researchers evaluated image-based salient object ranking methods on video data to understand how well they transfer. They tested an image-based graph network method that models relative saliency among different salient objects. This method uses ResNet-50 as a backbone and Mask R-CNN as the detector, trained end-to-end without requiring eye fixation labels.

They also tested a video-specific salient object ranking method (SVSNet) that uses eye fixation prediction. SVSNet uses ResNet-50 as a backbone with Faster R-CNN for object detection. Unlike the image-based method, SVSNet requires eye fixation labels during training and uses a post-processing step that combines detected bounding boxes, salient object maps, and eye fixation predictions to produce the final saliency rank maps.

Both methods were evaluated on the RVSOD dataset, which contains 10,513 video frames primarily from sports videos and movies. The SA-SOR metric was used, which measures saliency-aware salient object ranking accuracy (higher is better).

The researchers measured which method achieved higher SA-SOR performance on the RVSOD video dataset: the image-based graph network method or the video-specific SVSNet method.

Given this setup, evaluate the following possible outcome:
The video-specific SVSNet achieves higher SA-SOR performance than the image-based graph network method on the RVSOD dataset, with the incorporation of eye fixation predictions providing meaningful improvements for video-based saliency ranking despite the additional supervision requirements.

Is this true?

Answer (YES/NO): NO